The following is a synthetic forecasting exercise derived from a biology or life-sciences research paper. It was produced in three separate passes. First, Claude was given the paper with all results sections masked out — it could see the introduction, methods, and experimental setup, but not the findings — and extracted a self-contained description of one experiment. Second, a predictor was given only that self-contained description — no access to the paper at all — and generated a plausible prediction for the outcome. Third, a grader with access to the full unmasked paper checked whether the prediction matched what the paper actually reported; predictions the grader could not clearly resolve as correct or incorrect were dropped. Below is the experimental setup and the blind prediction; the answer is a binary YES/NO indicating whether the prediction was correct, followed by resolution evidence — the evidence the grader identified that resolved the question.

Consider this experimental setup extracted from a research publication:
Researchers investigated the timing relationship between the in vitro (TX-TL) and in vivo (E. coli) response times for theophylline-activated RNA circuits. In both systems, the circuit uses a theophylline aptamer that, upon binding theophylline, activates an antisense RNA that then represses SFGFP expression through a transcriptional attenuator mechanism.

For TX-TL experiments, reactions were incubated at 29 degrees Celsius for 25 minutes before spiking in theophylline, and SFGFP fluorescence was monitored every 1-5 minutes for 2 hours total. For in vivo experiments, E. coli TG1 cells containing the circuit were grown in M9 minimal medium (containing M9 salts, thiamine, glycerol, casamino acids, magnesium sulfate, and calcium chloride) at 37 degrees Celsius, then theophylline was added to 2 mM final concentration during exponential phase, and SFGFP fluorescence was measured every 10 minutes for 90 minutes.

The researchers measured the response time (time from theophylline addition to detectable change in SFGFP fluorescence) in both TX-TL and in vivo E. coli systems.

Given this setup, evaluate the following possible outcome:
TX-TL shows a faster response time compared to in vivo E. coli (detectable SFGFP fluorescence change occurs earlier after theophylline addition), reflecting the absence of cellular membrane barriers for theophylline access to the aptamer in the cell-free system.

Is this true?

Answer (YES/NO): NO